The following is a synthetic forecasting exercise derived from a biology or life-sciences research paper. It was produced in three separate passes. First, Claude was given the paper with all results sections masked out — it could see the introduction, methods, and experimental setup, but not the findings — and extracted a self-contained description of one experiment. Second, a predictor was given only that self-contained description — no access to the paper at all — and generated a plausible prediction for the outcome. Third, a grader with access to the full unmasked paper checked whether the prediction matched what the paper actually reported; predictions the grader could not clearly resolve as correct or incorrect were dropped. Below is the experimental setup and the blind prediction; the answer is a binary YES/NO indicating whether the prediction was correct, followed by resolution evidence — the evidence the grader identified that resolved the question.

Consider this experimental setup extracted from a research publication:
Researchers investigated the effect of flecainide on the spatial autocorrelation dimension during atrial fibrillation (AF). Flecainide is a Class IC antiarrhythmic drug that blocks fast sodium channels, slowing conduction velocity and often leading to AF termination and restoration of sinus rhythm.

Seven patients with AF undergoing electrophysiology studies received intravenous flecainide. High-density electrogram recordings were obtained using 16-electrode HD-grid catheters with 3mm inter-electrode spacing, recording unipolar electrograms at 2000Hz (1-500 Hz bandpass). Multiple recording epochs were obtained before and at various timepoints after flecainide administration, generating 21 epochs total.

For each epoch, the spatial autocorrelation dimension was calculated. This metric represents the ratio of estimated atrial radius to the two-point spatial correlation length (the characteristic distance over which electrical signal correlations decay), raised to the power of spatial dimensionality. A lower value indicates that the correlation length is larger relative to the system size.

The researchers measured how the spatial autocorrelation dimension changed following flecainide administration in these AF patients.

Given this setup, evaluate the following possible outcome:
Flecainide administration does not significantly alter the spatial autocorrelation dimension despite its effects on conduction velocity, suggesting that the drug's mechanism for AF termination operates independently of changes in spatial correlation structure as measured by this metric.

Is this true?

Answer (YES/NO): NO